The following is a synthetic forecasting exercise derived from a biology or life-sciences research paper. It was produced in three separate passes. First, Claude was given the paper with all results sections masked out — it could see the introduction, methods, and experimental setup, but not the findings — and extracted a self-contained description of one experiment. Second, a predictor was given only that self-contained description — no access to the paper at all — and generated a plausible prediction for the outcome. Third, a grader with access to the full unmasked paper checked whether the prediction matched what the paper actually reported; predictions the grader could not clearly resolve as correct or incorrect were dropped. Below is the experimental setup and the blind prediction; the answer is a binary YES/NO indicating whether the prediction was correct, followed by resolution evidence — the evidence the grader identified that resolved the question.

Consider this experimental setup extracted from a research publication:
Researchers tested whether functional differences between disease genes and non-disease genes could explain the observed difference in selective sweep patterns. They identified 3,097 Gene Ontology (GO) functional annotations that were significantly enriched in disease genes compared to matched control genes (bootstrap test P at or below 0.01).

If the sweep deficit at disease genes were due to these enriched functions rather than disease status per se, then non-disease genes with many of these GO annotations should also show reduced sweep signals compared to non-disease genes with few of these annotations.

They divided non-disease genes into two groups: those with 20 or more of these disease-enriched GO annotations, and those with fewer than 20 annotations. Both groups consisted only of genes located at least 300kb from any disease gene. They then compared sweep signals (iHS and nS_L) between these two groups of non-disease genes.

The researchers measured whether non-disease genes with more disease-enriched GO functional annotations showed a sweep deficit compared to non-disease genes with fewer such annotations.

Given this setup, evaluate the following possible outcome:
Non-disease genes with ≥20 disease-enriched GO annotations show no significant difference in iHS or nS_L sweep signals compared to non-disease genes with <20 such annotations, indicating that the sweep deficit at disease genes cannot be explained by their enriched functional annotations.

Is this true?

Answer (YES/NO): YES